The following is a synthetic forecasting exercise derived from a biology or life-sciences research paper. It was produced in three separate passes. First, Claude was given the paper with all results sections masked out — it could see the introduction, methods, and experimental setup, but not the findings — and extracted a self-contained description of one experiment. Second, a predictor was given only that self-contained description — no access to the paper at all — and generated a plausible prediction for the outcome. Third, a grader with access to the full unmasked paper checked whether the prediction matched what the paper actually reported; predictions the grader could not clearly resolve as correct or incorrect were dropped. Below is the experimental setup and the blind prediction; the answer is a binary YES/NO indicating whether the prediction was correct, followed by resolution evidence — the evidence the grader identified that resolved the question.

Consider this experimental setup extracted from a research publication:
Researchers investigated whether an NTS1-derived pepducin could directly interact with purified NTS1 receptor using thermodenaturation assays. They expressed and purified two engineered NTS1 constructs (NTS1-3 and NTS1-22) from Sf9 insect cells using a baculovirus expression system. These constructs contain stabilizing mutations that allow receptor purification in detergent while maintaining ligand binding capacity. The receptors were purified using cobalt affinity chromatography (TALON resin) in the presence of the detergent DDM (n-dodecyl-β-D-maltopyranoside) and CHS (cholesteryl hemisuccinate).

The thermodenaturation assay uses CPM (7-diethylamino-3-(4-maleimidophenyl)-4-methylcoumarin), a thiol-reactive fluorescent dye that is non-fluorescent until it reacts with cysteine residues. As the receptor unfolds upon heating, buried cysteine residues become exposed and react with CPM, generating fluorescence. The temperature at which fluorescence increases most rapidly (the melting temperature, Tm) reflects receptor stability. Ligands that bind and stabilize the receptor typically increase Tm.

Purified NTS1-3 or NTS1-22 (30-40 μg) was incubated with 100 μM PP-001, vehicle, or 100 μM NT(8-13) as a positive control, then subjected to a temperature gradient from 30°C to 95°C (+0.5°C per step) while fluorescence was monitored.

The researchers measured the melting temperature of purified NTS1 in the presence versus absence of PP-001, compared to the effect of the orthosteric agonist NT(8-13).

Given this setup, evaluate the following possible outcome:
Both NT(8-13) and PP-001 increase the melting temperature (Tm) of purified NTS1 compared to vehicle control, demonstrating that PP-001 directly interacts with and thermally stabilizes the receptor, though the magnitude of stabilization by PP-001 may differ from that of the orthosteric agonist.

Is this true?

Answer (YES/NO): NO